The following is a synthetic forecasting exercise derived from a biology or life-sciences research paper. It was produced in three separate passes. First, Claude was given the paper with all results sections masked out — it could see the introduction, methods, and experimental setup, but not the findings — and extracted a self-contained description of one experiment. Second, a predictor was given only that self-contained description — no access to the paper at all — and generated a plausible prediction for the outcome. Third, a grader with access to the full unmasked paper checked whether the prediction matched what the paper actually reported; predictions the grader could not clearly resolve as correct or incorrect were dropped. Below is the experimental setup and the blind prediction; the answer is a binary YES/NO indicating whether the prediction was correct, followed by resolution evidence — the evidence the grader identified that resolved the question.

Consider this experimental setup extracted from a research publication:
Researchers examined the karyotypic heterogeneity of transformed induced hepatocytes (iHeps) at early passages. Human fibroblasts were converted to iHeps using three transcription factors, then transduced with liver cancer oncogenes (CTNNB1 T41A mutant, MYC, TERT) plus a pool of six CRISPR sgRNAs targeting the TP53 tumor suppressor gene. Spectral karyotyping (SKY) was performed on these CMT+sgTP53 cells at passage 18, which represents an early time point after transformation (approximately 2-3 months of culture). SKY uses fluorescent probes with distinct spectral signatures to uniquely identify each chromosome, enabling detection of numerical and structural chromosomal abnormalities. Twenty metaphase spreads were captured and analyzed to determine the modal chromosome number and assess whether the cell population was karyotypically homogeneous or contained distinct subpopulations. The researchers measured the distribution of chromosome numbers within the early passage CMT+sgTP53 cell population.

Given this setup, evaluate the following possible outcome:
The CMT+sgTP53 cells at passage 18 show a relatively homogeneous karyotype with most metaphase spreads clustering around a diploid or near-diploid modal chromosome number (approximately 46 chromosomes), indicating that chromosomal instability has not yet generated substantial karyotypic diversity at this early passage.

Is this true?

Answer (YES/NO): NO